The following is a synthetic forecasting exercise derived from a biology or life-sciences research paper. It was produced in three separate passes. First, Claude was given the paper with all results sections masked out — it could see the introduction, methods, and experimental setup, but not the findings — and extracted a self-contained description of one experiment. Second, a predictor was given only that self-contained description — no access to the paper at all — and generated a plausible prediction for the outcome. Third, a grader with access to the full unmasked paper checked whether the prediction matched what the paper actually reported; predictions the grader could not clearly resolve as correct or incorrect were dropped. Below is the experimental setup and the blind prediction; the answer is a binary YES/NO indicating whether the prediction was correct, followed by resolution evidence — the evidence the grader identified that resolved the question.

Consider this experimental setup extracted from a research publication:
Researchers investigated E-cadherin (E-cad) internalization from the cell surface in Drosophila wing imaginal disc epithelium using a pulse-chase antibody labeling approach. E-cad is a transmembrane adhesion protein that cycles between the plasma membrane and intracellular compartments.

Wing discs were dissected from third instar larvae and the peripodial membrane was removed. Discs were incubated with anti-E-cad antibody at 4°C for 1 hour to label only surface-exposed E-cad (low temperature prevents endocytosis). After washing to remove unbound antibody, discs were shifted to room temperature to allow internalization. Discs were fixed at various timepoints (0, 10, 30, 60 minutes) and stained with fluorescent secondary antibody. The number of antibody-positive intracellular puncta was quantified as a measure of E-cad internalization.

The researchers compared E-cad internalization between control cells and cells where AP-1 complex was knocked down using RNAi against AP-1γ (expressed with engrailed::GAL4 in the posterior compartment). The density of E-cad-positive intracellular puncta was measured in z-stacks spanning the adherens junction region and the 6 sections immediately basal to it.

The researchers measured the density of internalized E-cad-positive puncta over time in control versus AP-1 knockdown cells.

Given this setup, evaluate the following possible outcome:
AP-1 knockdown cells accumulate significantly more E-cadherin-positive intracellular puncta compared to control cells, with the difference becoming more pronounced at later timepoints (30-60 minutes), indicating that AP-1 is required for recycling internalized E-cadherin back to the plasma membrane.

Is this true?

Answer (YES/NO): NO